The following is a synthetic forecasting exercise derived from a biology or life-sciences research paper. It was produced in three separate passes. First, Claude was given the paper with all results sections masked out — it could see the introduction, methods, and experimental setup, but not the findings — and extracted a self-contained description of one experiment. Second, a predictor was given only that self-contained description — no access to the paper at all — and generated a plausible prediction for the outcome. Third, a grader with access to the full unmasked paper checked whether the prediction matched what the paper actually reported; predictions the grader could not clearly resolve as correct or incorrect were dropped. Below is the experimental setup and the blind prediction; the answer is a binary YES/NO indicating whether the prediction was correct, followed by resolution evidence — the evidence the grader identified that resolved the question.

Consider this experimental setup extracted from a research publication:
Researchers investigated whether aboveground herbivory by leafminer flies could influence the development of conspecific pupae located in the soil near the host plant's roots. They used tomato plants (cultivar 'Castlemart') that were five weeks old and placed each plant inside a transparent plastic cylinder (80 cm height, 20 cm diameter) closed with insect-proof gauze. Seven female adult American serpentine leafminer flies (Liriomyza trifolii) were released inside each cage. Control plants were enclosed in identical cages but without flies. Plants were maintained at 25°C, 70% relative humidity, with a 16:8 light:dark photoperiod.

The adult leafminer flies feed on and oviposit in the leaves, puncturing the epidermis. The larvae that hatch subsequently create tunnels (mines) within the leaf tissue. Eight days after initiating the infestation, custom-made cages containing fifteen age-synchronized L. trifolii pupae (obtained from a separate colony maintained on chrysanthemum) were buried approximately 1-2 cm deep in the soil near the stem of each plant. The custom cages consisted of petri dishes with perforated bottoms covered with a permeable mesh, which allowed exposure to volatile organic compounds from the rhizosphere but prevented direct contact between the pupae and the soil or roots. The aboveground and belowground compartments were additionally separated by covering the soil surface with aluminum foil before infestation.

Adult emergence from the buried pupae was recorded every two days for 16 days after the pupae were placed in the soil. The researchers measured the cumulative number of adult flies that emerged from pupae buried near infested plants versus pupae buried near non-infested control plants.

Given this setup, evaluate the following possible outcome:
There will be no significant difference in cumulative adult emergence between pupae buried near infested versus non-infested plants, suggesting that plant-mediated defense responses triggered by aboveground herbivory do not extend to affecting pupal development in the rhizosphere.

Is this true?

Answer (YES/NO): NO